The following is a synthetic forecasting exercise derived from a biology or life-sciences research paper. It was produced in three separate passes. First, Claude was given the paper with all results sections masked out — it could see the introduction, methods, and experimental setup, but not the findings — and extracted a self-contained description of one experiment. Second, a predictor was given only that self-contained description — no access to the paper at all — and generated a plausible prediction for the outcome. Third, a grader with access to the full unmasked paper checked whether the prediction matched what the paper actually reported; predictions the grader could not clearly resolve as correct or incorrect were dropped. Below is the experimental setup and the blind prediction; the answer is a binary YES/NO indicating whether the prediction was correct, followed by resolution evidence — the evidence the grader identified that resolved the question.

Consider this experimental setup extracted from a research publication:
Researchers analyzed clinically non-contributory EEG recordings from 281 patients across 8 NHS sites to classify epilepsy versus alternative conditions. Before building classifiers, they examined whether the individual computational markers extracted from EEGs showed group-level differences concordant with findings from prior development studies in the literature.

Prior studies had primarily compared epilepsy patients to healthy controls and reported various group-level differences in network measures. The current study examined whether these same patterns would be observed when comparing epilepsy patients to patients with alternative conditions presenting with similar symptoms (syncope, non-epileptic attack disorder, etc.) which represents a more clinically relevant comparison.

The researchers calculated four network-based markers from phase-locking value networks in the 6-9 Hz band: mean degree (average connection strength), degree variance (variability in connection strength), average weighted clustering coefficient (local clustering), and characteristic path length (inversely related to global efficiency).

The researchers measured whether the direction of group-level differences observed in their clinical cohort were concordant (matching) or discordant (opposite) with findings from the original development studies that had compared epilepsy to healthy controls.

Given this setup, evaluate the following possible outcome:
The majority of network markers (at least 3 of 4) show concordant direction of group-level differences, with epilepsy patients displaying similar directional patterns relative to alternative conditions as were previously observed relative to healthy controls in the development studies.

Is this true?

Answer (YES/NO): YES